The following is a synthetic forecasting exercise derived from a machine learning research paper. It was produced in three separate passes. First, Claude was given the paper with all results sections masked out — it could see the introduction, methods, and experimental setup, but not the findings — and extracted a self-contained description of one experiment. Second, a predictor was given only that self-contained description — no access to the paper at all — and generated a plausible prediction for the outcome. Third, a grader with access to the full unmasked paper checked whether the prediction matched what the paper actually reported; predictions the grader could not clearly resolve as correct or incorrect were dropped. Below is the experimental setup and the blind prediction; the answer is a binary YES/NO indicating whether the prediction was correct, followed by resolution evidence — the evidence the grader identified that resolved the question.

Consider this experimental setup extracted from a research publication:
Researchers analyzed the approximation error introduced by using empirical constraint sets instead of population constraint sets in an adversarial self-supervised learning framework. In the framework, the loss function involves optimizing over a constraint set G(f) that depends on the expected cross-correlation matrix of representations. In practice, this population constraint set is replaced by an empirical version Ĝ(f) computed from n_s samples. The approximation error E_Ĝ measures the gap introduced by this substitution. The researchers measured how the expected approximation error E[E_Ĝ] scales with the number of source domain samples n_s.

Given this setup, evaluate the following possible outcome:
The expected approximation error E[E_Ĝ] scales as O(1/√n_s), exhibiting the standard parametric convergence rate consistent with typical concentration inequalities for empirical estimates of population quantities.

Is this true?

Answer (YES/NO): NO